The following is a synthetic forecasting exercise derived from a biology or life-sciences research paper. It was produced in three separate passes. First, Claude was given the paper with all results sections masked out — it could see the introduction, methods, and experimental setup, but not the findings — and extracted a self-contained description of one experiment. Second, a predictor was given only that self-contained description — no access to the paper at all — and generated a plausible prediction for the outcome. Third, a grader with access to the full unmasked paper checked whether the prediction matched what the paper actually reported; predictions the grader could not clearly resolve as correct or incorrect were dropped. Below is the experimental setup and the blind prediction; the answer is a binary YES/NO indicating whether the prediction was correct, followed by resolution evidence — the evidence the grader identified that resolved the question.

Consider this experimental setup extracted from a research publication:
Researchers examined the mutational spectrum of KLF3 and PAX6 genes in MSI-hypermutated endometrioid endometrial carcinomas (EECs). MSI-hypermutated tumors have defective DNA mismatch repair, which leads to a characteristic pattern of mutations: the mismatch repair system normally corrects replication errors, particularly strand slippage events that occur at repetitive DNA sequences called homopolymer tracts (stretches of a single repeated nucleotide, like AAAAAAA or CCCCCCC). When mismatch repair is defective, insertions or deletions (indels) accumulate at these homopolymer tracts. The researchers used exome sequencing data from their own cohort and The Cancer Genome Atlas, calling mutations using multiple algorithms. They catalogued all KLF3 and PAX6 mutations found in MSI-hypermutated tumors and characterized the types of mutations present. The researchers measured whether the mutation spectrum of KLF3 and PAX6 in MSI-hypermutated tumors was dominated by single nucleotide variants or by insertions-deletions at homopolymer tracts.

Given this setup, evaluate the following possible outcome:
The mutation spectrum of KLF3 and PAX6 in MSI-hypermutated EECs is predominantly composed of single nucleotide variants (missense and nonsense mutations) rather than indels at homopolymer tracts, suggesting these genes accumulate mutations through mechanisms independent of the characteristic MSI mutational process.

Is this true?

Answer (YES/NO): NO